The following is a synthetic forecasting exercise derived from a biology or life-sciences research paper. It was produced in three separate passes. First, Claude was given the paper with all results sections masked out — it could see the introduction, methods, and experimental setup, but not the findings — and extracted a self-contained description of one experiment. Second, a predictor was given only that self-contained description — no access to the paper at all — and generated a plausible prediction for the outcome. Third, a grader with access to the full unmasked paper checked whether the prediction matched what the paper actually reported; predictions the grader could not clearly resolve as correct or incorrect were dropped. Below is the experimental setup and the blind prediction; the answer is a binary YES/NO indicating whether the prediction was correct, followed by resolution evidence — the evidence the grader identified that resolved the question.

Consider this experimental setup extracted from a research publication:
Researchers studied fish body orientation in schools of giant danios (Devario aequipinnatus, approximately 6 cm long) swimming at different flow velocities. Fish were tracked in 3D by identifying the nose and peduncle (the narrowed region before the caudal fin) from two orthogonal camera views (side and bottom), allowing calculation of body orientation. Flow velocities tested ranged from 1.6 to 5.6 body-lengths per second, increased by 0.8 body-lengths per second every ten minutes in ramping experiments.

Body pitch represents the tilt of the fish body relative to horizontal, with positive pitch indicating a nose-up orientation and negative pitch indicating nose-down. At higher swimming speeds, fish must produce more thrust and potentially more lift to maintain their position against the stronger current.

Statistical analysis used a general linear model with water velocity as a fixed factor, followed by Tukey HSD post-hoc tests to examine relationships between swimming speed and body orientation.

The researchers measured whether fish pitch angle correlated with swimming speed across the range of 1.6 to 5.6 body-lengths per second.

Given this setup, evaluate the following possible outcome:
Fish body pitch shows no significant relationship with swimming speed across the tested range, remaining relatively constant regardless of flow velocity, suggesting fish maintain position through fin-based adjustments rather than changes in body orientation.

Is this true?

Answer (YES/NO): NO